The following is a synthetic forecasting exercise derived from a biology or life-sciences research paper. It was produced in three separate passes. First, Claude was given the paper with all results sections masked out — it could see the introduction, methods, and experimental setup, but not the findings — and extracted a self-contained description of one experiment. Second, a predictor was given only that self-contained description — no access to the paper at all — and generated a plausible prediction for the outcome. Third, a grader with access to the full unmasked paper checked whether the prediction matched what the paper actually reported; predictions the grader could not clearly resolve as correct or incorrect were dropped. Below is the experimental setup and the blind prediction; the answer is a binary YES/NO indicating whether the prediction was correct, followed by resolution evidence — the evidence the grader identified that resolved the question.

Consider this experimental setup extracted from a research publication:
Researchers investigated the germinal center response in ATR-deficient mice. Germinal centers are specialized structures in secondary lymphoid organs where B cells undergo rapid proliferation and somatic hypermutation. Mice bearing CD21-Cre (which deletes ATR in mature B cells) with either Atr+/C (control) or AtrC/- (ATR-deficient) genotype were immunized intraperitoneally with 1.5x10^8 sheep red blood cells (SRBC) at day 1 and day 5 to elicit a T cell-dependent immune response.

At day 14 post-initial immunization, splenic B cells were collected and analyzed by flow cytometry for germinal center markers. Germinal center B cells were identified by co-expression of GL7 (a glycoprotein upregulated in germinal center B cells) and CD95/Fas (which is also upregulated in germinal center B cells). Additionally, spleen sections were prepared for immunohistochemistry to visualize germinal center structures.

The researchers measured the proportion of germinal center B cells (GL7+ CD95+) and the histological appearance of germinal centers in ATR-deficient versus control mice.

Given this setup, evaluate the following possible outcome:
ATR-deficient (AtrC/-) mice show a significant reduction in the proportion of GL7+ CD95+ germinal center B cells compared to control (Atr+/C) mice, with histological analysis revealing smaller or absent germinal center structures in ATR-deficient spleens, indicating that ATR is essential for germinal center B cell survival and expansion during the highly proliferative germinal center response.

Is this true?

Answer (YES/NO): YES